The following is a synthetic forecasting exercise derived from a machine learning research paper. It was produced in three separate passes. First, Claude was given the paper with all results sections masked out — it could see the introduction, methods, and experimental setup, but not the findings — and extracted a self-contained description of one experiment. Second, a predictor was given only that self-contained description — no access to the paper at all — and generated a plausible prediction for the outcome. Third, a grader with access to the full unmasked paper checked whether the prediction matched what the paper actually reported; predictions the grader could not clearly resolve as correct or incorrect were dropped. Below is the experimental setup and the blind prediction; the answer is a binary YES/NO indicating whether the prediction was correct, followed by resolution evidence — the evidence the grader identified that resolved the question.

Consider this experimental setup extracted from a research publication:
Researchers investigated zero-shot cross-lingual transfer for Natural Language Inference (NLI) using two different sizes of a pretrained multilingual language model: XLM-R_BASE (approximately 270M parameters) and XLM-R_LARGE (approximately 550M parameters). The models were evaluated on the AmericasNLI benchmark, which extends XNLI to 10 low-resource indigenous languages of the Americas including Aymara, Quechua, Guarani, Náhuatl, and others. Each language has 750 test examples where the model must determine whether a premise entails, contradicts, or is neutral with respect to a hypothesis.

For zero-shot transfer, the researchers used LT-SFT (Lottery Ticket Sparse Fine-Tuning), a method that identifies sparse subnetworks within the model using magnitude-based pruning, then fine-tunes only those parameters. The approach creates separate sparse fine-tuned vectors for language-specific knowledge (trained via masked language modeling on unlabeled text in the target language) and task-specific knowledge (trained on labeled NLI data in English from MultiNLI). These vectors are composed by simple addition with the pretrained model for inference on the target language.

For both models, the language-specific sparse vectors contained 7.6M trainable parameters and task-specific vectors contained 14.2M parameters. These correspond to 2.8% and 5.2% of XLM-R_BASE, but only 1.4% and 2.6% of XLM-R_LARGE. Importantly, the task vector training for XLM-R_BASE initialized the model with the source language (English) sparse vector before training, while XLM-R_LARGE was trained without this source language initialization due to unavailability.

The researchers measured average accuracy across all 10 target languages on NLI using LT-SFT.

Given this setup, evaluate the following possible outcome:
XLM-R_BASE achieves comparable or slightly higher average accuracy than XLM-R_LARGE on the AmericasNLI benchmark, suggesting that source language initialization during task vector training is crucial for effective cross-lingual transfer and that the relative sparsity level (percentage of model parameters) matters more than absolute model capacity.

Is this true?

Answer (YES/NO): NO